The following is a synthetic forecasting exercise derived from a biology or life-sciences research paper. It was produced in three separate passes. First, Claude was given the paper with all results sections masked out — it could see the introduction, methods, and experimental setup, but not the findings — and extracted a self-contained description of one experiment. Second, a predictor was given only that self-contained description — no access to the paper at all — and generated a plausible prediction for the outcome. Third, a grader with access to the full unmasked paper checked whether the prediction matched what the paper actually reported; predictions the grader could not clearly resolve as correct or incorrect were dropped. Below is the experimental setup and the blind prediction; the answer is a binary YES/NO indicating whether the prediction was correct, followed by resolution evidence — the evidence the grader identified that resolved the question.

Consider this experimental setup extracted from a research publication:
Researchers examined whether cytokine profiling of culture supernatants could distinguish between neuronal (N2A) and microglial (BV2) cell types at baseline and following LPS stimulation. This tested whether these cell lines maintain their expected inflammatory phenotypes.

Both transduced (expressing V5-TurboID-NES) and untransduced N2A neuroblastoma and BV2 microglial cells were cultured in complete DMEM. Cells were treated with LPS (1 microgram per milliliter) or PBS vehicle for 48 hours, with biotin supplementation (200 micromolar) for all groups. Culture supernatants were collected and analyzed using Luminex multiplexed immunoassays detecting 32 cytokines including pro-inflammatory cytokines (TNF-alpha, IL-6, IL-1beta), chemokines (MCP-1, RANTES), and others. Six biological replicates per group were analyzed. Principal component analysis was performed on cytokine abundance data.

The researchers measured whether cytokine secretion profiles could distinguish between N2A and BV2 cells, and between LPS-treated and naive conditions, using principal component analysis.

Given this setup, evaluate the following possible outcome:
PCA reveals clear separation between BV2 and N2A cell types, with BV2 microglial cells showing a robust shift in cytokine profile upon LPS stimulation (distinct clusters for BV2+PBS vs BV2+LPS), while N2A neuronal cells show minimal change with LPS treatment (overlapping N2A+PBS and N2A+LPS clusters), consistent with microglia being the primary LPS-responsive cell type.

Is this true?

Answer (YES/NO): YES